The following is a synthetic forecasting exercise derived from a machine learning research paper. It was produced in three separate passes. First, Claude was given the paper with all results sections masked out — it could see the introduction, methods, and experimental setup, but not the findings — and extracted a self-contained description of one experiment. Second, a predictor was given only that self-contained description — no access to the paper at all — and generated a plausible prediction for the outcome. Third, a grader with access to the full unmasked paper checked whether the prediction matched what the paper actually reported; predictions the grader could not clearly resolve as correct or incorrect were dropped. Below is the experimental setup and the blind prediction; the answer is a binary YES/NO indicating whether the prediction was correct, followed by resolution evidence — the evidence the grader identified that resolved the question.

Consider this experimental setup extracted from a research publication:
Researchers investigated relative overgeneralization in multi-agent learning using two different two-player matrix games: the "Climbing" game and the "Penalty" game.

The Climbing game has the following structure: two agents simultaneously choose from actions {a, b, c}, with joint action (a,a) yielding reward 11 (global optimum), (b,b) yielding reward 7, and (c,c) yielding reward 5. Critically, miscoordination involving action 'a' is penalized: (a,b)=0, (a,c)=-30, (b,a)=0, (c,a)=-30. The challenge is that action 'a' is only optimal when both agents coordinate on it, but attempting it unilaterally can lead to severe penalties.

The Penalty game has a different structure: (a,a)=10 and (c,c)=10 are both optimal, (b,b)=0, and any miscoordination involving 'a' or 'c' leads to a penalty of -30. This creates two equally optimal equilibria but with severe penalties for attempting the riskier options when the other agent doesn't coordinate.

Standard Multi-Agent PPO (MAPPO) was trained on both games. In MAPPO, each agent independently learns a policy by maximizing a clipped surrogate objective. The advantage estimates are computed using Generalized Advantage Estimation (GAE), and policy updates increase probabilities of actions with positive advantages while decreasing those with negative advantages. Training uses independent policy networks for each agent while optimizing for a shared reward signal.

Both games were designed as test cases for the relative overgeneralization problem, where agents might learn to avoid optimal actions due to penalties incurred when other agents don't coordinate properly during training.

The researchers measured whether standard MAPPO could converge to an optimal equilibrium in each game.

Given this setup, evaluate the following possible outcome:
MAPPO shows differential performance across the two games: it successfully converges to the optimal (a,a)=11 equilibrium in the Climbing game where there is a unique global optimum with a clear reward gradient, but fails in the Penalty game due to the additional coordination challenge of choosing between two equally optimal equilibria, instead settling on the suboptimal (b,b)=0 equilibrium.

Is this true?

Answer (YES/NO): NO